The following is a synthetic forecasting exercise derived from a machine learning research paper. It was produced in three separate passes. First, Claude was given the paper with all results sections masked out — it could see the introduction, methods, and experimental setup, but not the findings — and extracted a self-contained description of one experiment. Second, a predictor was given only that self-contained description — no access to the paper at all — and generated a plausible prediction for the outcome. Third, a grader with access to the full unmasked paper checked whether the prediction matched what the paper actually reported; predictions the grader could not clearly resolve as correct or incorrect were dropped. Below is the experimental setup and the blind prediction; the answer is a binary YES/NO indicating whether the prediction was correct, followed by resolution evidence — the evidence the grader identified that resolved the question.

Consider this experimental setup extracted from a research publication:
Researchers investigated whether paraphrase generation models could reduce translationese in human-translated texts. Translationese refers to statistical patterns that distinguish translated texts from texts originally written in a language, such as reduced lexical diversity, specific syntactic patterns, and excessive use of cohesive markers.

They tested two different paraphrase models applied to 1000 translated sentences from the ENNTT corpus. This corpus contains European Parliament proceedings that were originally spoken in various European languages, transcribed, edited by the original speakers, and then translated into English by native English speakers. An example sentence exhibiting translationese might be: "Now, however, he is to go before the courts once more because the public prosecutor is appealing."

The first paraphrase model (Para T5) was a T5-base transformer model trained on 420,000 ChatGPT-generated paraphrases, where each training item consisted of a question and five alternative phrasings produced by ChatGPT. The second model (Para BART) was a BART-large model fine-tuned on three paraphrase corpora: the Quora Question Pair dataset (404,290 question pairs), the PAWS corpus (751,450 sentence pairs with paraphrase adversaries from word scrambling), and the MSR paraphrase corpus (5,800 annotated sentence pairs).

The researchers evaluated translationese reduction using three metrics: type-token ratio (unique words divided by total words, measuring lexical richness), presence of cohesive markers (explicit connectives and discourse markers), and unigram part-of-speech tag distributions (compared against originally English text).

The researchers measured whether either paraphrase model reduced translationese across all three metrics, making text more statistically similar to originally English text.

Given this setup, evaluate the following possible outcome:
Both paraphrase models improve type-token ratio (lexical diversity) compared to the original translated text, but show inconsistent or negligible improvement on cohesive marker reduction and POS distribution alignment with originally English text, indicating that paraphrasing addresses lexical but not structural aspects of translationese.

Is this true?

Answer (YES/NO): NO